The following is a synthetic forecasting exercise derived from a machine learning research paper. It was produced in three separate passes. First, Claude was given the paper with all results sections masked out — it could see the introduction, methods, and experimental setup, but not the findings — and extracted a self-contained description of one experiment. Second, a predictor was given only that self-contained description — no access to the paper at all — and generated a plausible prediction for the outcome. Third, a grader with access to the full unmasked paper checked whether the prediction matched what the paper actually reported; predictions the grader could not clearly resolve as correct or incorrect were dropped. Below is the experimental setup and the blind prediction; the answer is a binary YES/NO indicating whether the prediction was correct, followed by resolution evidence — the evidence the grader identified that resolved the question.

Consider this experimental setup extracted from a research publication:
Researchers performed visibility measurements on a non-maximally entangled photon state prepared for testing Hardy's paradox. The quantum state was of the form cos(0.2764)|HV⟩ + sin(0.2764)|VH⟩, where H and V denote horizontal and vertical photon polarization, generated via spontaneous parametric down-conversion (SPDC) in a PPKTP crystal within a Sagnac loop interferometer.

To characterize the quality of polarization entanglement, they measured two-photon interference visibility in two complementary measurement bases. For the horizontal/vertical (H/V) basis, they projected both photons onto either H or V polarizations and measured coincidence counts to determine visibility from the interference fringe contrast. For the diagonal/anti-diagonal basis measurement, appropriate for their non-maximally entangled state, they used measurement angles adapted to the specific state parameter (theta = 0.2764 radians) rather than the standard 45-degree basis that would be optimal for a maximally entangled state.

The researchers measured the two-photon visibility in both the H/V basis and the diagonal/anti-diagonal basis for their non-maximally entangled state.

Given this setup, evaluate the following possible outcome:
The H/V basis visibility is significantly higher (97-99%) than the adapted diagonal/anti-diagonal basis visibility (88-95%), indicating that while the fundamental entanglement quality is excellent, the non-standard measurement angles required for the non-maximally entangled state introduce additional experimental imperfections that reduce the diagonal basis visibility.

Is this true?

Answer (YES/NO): NO